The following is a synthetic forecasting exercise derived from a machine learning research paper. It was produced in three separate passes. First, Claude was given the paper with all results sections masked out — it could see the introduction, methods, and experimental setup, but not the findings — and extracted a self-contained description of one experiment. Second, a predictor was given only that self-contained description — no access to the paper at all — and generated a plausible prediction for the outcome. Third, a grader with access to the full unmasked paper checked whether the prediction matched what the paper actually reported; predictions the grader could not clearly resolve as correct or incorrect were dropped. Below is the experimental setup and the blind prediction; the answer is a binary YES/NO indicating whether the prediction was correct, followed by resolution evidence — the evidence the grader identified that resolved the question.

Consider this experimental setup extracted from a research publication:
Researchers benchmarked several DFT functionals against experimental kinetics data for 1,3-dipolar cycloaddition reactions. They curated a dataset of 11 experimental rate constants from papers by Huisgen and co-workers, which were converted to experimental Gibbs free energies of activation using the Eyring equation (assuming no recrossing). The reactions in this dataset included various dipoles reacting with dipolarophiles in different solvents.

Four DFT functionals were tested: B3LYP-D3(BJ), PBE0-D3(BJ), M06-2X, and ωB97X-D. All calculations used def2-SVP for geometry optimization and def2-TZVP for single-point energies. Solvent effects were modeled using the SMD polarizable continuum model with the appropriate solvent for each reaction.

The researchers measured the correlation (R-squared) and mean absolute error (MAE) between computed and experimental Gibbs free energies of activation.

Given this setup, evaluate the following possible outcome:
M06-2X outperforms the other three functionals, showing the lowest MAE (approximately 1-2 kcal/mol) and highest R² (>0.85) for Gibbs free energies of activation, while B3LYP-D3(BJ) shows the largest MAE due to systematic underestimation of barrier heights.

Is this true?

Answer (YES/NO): NO